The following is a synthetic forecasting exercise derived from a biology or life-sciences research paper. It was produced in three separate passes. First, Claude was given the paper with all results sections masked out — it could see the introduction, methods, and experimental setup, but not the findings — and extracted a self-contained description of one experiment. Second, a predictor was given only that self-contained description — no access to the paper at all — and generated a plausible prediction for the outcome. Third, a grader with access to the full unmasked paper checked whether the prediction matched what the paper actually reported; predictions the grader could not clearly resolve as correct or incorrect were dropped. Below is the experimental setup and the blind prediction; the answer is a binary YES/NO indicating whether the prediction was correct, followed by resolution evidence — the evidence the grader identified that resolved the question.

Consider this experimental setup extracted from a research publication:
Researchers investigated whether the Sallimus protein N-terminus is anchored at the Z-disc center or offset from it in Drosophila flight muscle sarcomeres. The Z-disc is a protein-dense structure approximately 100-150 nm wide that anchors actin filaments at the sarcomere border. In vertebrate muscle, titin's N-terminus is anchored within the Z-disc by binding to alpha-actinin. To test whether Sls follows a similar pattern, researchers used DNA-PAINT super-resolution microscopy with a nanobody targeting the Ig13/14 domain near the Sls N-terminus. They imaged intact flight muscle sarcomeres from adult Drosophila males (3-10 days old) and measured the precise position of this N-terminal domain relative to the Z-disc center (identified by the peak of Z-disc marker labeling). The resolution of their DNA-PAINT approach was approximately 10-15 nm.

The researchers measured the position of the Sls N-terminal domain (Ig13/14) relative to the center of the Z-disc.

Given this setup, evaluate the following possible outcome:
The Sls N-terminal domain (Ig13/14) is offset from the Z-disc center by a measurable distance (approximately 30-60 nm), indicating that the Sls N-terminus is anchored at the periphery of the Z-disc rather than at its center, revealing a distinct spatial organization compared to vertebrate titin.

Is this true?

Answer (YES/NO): NO